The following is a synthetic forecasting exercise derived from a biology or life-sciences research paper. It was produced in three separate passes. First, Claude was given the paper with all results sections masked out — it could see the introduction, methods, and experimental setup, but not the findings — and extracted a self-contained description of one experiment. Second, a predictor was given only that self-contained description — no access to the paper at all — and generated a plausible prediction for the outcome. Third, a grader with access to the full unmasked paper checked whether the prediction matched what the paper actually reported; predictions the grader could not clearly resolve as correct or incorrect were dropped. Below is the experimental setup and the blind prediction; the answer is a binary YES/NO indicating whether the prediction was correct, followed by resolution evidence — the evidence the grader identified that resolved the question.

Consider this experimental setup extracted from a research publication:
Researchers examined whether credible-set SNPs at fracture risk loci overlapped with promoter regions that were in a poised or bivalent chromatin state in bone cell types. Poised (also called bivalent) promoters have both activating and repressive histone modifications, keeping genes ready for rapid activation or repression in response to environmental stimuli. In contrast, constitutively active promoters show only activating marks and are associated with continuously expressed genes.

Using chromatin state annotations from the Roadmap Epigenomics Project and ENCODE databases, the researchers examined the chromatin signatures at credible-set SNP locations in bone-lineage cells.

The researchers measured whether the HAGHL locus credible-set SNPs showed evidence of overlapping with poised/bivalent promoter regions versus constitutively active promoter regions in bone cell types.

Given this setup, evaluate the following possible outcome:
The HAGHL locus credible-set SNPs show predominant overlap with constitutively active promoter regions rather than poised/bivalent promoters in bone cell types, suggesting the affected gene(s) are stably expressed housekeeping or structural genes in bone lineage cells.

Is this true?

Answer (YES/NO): NO